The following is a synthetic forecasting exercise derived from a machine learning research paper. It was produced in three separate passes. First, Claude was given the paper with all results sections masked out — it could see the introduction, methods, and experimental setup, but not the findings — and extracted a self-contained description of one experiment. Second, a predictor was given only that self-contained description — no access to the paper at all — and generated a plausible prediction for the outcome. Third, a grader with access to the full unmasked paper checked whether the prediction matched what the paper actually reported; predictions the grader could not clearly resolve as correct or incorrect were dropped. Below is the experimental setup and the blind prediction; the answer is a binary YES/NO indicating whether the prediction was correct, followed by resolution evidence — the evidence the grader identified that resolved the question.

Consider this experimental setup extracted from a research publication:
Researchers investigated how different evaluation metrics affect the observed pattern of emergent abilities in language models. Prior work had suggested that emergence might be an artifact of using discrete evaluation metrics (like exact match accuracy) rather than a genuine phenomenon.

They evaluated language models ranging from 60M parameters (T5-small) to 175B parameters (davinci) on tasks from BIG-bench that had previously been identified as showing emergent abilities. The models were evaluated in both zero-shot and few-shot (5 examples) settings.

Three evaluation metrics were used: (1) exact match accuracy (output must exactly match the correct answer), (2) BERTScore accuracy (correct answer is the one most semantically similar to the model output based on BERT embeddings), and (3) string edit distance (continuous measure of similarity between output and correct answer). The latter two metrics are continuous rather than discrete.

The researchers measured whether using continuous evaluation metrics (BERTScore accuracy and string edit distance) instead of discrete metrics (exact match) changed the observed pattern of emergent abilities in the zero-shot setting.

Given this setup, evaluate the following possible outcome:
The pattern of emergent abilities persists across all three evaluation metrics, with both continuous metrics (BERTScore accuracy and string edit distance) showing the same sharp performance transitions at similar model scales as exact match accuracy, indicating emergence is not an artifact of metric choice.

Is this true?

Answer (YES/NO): NO